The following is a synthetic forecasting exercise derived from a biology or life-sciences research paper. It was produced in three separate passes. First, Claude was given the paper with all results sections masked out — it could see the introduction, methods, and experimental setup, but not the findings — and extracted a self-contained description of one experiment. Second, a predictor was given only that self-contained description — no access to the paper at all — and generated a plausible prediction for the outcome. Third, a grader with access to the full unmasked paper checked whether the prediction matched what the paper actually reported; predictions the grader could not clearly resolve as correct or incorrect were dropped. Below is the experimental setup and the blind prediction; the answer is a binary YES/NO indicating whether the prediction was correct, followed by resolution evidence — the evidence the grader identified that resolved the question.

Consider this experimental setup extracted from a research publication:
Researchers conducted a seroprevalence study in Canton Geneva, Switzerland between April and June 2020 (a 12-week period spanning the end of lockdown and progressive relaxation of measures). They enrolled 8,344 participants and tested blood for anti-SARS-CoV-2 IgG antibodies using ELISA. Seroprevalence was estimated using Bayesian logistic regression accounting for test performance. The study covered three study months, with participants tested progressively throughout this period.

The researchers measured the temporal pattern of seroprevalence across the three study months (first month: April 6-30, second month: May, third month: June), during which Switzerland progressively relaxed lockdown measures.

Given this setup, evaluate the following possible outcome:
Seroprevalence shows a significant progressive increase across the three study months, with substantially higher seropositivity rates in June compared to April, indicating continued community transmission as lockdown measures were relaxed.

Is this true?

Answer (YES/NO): NO